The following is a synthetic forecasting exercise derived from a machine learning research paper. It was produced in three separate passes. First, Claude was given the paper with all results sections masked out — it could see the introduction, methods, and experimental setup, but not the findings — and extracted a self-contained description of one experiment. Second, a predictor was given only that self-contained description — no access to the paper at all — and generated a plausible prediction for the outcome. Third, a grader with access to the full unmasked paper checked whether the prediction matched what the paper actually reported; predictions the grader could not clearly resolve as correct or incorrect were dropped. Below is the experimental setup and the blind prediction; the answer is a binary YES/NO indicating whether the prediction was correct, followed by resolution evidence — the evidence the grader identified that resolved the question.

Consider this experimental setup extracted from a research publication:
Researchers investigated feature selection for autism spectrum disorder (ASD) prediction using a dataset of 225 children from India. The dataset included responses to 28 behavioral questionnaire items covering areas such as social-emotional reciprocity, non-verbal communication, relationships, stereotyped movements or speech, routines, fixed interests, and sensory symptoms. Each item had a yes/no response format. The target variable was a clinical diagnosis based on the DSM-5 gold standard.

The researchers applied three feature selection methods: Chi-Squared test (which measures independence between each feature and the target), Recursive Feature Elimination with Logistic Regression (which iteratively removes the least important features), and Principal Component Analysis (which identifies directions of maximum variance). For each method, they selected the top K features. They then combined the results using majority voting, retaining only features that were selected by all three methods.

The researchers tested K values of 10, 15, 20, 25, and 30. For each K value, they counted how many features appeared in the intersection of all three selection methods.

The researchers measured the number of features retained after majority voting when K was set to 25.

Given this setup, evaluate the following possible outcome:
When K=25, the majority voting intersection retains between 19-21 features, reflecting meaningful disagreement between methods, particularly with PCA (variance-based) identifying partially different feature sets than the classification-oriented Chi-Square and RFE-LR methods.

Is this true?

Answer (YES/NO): YES